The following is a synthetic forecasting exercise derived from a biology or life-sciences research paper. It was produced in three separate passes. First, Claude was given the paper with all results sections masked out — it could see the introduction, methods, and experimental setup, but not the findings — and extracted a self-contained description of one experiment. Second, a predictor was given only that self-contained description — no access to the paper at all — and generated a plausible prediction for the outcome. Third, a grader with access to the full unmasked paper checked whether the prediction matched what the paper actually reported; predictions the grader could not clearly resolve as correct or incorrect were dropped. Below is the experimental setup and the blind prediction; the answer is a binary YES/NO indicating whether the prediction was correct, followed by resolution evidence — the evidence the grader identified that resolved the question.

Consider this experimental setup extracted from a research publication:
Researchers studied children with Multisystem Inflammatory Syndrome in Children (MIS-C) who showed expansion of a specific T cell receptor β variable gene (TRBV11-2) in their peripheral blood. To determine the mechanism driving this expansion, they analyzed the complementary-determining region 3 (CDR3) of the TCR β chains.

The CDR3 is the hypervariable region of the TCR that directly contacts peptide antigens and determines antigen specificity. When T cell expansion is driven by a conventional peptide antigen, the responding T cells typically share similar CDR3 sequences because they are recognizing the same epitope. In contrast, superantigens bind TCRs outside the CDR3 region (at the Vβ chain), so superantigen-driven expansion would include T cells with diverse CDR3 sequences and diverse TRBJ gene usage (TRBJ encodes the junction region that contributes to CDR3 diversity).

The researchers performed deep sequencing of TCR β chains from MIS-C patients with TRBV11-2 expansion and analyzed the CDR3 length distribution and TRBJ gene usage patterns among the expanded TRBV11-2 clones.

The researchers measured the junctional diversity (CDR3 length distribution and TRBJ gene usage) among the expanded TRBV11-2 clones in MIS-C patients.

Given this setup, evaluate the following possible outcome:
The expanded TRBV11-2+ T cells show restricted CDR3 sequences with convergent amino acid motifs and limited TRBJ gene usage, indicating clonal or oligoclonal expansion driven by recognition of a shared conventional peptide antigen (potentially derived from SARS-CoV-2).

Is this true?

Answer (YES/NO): NO